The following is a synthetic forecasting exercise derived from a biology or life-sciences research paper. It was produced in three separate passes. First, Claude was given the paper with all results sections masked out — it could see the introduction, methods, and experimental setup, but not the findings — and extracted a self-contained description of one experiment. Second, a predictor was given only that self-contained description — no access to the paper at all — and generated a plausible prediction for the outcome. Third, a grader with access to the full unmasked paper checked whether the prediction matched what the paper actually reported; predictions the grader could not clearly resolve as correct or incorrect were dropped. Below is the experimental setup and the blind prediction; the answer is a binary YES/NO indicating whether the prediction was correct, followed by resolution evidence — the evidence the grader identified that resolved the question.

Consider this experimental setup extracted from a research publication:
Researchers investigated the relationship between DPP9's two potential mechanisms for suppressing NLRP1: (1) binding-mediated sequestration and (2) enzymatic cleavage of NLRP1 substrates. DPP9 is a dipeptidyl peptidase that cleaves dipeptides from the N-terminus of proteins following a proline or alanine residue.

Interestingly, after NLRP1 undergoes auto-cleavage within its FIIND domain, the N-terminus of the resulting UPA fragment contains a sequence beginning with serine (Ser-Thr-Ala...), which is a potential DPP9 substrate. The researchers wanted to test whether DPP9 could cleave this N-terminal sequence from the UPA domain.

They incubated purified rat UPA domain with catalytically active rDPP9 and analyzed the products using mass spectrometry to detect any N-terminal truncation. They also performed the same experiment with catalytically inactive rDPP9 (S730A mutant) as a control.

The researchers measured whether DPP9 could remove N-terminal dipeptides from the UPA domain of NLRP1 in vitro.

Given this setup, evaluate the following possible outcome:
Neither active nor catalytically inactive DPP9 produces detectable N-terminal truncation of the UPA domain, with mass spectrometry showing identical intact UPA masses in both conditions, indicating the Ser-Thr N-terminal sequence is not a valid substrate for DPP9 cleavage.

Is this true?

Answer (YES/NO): NO